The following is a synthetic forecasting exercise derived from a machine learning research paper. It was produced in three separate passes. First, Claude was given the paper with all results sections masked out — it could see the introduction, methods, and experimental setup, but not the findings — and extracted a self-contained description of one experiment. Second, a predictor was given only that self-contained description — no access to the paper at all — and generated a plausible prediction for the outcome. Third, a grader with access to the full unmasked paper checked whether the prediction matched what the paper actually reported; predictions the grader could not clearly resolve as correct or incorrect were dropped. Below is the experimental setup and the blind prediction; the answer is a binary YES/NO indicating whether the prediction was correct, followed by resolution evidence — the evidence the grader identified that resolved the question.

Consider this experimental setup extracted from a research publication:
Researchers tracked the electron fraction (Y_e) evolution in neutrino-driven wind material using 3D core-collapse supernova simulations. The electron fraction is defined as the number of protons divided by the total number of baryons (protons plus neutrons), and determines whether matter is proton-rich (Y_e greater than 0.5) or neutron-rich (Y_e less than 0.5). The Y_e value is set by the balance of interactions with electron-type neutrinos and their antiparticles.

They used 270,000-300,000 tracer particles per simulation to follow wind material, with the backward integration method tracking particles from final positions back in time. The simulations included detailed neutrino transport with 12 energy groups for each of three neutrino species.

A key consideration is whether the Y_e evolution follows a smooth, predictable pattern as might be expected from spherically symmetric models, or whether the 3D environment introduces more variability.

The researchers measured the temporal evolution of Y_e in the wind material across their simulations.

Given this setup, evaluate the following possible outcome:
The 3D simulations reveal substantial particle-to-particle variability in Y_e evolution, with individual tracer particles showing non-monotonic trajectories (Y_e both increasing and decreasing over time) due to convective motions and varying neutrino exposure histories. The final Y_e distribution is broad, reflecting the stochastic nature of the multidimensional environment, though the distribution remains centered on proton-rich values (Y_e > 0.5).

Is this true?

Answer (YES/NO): YES